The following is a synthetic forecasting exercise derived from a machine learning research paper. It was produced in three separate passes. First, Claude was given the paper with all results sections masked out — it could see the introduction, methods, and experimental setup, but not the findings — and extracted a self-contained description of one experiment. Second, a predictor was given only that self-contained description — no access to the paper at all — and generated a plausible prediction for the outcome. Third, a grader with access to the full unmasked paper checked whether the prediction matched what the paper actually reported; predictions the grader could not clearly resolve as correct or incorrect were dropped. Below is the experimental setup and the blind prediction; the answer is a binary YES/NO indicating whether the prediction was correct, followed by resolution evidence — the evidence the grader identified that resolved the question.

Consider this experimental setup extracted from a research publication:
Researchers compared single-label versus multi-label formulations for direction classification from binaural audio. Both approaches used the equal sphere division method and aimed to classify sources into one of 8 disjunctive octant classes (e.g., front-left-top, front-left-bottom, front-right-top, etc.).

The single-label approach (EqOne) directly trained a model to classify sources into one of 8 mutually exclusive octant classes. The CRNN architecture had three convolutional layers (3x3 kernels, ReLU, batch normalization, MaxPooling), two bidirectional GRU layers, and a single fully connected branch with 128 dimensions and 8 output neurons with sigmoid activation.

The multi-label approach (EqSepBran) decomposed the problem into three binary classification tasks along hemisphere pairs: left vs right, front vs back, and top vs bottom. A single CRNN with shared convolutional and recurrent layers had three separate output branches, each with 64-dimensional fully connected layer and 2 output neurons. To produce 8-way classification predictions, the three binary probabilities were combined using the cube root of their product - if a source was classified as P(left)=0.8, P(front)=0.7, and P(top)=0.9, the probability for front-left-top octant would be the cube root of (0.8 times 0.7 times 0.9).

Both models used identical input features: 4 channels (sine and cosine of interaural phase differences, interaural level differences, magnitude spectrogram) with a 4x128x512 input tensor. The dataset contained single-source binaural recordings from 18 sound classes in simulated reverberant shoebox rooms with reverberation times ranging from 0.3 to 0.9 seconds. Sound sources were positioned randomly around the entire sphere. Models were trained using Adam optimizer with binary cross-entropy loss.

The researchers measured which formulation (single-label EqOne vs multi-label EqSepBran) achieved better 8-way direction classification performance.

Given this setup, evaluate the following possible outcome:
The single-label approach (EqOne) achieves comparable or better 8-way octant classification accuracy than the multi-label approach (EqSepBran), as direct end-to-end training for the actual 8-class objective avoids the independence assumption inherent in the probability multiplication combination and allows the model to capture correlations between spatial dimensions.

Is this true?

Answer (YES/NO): YES